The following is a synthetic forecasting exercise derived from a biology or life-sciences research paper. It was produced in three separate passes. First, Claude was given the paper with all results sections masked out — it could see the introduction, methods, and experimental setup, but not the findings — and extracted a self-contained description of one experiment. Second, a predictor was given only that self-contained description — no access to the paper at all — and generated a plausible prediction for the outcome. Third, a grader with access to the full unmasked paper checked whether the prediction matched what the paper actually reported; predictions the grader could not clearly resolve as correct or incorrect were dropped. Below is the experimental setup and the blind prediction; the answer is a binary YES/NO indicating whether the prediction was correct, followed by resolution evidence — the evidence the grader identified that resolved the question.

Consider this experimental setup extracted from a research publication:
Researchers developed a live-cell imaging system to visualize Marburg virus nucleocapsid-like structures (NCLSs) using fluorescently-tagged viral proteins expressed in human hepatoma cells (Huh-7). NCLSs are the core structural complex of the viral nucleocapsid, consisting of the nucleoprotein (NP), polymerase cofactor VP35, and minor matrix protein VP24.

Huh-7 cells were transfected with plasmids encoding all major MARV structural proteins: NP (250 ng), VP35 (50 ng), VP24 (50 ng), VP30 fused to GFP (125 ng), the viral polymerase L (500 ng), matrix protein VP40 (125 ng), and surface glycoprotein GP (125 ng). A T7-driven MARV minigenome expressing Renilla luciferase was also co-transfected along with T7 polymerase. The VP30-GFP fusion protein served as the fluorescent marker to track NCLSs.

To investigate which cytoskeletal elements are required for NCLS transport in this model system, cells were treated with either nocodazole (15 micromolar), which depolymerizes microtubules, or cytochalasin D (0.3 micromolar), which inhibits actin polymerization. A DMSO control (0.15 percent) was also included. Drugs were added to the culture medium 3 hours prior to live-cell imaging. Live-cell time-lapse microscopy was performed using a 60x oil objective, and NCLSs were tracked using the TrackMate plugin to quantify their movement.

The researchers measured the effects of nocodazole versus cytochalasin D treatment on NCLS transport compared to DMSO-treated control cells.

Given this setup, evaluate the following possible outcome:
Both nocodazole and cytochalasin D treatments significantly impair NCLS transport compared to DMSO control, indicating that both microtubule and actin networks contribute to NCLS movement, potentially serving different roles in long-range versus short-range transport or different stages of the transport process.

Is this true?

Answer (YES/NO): NO